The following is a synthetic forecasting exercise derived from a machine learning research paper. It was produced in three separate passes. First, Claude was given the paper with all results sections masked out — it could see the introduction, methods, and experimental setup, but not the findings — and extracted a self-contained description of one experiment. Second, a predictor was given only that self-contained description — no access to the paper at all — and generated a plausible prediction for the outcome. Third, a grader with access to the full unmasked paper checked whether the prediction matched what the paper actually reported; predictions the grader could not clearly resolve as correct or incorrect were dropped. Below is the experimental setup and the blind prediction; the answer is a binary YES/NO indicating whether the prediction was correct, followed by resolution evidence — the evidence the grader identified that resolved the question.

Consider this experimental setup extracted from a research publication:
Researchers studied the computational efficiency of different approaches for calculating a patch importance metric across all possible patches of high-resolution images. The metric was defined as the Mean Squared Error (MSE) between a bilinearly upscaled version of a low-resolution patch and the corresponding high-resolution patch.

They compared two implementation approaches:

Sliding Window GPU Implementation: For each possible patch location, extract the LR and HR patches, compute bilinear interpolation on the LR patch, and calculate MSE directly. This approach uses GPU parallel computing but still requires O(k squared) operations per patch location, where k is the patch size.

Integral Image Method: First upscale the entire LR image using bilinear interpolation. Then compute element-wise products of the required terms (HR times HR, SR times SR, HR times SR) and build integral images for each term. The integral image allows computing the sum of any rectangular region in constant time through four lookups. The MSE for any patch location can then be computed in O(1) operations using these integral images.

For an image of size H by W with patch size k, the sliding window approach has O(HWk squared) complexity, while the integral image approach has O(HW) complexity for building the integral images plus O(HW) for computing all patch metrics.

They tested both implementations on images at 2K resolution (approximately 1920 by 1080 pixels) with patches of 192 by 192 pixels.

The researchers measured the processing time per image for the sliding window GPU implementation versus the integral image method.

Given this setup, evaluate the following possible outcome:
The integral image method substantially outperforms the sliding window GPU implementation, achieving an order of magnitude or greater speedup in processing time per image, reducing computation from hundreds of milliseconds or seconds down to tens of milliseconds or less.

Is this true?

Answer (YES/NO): NO